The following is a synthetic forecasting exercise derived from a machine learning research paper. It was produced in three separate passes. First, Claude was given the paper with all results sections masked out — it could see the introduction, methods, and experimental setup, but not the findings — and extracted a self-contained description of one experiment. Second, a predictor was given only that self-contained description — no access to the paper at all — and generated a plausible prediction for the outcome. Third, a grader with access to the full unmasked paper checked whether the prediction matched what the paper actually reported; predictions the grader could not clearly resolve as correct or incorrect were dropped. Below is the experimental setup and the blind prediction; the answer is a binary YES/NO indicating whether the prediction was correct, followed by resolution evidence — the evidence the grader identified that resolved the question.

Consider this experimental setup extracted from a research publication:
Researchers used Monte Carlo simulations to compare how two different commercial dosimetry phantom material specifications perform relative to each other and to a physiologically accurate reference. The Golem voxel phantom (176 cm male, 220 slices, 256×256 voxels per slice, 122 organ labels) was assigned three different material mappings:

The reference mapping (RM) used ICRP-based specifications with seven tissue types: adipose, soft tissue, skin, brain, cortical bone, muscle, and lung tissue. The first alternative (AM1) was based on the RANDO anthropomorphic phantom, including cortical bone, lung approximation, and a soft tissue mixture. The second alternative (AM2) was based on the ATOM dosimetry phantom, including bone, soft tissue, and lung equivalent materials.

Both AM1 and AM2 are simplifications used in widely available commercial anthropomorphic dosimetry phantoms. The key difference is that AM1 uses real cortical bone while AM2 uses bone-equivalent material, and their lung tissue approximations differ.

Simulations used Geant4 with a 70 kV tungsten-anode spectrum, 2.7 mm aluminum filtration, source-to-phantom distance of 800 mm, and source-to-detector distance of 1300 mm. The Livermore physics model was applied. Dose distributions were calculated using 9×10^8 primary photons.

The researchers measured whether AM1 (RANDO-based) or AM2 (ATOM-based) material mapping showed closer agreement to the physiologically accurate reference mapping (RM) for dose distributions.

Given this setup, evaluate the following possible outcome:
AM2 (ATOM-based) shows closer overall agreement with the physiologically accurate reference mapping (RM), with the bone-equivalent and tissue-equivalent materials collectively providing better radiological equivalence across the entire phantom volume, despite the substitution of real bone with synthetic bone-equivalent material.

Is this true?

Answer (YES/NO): YES